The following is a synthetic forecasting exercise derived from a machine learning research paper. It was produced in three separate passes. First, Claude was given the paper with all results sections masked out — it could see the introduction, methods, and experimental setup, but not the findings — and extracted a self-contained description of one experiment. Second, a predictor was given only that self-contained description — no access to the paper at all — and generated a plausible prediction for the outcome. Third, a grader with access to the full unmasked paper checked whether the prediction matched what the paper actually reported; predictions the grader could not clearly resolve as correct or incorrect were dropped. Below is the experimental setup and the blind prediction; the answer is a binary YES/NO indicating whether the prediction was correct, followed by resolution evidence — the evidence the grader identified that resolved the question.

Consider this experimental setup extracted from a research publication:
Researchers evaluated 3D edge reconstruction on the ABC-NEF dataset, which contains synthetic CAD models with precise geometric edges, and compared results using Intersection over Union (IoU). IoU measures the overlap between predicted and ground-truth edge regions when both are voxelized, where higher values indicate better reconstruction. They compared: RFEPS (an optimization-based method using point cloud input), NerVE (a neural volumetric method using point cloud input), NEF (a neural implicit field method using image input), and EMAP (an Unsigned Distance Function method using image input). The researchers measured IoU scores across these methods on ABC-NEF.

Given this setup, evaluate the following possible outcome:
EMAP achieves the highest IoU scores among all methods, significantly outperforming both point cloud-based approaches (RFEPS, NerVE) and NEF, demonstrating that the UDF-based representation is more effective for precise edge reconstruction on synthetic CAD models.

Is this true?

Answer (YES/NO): NO